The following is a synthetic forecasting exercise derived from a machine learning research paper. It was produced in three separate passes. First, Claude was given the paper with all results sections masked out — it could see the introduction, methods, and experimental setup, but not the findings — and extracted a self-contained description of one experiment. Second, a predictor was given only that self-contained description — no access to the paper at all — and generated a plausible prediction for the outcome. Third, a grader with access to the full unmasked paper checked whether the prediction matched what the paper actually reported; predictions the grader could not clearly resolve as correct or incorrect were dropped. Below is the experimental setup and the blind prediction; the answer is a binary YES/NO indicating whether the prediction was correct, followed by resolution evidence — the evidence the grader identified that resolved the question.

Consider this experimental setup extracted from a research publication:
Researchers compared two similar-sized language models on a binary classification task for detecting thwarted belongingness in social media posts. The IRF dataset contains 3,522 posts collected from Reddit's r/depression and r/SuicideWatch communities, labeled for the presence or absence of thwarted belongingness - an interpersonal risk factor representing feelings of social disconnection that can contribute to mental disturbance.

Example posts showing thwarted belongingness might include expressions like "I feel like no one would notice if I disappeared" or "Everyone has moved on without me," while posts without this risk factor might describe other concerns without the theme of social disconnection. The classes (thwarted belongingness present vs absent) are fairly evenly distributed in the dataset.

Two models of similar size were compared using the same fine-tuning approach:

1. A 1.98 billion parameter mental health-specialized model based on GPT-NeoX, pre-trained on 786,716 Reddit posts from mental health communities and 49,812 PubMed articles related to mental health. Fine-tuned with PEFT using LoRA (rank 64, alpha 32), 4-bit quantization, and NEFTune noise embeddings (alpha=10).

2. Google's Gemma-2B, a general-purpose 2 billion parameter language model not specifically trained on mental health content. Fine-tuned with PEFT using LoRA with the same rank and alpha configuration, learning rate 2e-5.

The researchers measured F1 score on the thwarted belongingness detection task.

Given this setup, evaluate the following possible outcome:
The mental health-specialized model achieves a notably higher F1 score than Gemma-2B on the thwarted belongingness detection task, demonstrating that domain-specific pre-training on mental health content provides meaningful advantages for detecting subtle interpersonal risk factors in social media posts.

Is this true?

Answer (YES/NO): NO